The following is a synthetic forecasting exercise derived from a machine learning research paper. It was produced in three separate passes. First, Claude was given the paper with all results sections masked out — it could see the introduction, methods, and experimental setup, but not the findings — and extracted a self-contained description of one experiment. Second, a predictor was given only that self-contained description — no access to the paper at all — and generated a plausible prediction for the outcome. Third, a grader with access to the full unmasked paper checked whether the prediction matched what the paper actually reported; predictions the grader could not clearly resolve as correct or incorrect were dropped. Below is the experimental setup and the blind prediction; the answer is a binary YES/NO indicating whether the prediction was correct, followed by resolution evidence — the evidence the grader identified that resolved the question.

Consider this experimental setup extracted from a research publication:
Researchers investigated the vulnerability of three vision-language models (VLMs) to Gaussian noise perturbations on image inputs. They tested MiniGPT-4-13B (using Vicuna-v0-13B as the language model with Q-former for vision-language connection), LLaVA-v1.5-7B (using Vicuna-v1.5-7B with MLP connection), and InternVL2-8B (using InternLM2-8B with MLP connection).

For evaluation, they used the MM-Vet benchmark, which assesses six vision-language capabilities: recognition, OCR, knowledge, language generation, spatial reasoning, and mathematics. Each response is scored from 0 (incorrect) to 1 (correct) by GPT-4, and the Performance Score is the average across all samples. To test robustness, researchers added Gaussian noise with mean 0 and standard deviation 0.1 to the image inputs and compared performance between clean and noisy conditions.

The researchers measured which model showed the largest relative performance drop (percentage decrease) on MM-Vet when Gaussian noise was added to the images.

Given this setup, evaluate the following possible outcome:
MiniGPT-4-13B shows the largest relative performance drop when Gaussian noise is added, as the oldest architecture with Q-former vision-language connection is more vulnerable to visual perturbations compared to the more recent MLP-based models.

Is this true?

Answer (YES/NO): YES